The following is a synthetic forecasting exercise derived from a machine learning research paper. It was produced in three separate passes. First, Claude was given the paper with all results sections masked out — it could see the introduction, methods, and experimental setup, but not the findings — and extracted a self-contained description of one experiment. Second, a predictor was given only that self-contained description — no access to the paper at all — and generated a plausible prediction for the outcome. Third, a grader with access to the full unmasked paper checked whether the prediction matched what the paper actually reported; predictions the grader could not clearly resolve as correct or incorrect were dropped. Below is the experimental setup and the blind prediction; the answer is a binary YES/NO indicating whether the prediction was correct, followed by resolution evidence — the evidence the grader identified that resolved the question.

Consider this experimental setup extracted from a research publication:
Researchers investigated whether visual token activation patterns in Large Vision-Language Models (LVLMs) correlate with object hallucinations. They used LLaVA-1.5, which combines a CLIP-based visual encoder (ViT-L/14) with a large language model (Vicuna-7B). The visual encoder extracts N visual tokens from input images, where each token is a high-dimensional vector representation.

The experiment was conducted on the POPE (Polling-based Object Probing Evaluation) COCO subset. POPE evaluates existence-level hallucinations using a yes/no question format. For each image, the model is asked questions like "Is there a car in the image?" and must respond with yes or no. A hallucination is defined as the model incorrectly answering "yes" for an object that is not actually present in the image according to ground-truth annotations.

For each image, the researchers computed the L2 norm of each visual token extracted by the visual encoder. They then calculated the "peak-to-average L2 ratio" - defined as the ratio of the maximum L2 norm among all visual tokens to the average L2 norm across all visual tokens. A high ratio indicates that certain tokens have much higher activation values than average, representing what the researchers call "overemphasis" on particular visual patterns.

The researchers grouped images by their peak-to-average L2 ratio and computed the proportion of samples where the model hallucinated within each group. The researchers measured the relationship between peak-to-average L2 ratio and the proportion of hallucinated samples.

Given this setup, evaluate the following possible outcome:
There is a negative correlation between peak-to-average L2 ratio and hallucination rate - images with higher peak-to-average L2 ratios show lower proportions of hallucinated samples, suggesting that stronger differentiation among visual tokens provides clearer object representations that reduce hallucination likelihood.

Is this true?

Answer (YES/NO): NO